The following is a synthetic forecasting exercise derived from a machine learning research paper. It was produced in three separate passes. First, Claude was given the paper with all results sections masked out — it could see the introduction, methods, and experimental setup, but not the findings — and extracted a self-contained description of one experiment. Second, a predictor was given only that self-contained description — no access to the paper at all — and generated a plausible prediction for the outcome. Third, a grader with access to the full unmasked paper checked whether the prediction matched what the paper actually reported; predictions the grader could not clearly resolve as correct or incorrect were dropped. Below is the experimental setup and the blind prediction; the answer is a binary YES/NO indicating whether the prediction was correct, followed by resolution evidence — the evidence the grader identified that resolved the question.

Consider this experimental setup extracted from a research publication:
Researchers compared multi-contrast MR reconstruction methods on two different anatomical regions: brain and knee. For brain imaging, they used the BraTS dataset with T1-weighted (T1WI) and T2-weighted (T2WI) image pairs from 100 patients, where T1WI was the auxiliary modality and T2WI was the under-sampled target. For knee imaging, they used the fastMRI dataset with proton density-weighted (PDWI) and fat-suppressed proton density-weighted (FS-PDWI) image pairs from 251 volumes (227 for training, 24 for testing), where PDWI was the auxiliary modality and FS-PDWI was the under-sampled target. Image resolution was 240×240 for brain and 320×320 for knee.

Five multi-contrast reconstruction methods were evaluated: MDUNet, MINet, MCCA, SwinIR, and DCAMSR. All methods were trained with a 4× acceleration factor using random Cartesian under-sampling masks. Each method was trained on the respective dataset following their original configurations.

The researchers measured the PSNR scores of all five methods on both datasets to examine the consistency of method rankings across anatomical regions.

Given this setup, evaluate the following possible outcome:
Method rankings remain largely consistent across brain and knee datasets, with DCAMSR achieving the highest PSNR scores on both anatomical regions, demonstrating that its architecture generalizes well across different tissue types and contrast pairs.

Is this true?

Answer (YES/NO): NO